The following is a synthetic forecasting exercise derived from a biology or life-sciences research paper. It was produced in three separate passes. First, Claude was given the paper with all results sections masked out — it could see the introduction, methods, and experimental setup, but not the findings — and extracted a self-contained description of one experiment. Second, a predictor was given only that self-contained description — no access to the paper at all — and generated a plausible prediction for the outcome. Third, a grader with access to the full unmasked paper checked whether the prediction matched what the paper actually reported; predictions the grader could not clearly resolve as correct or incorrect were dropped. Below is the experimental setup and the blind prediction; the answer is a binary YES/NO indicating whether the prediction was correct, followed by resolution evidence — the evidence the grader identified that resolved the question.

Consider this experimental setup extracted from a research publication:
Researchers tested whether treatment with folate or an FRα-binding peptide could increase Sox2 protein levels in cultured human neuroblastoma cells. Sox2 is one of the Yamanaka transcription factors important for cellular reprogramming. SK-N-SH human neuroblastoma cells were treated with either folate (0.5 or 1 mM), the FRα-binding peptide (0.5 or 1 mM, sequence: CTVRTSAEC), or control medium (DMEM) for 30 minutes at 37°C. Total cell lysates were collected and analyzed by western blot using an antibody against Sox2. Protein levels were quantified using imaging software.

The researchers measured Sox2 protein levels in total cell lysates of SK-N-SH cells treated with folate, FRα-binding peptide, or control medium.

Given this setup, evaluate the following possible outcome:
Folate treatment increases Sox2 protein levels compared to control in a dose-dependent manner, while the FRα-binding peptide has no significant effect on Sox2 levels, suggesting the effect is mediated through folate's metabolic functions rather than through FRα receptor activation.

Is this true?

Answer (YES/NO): NO